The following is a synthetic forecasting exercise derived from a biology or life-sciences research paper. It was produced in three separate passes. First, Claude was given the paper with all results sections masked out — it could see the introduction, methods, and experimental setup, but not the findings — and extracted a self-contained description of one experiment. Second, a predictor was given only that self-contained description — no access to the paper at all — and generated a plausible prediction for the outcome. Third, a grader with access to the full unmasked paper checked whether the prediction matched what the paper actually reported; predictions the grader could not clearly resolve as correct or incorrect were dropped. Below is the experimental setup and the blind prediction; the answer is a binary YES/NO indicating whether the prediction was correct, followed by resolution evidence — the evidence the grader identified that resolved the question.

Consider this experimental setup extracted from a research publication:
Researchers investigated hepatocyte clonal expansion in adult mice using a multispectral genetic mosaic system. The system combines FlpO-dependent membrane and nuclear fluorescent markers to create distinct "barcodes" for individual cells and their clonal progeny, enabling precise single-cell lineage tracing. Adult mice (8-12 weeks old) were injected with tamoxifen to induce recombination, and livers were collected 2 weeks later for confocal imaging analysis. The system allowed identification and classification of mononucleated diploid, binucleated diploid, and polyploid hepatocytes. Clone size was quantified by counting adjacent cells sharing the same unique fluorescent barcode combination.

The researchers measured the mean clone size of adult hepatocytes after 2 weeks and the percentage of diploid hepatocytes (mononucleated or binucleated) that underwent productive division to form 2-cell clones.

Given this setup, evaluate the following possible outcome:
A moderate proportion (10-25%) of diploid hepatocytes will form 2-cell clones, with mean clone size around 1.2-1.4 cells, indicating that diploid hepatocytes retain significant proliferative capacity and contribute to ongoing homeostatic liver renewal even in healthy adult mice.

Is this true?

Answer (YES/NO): NO